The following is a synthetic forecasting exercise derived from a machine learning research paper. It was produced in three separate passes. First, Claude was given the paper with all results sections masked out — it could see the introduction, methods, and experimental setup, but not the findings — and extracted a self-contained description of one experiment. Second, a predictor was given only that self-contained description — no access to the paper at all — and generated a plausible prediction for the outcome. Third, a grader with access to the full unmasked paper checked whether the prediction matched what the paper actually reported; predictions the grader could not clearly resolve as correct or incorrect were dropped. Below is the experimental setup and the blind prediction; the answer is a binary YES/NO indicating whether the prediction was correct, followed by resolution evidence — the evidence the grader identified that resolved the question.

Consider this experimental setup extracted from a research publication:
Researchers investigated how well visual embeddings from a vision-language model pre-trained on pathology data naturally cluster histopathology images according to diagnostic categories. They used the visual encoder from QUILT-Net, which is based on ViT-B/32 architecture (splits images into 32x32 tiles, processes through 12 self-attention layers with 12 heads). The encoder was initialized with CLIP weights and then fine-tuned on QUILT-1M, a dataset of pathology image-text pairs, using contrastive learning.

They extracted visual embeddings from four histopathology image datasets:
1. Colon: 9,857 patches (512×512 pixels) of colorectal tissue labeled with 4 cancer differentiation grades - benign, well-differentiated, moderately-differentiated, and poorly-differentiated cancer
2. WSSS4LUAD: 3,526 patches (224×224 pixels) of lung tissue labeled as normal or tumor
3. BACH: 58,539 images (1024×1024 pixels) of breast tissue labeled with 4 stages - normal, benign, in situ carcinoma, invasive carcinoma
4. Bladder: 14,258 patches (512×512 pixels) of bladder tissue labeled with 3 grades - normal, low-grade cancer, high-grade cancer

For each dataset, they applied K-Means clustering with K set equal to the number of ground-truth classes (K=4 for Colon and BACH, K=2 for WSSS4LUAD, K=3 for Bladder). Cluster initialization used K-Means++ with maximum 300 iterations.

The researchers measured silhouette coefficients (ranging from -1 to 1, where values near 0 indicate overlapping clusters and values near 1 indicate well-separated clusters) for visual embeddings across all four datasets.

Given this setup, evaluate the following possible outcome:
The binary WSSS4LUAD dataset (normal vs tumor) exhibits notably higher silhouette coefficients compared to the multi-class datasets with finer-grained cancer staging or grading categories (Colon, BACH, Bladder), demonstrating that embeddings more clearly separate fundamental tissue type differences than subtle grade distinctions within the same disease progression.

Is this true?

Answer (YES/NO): NO